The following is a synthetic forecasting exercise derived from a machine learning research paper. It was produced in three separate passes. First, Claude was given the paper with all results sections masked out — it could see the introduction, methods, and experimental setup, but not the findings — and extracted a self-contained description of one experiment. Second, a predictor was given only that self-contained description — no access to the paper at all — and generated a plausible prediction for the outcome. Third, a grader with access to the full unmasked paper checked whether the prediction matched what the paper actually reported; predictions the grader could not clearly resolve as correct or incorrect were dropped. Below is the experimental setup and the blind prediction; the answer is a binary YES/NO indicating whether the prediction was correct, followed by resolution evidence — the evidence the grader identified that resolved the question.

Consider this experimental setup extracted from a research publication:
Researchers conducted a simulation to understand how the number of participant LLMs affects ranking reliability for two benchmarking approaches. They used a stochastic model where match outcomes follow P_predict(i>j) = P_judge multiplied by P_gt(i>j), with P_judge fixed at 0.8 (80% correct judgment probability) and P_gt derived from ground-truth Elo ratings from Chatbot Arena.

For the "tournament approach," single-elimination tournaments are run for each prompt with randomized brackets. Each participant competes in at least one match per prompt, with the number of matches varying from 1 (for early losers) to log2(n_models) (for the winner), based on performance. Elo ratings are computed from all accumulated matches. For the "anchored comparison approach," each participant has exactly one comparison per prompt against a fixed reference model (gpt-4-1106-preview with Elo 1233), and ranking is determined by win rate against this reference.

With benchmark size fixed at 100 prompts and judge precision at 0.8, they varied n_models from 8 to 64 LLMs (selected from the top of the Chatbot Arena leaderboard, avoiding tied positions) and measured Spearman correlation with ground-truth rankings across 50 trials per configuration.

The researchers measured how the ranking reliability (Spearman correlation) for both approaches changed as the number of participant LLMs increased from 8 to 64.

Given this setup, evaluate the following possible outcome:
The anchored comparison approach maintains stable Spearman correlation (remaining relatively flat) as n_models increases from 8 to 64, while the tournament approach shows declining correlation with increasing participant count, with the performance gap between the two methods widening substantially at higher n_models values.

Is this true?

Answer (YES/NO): NO